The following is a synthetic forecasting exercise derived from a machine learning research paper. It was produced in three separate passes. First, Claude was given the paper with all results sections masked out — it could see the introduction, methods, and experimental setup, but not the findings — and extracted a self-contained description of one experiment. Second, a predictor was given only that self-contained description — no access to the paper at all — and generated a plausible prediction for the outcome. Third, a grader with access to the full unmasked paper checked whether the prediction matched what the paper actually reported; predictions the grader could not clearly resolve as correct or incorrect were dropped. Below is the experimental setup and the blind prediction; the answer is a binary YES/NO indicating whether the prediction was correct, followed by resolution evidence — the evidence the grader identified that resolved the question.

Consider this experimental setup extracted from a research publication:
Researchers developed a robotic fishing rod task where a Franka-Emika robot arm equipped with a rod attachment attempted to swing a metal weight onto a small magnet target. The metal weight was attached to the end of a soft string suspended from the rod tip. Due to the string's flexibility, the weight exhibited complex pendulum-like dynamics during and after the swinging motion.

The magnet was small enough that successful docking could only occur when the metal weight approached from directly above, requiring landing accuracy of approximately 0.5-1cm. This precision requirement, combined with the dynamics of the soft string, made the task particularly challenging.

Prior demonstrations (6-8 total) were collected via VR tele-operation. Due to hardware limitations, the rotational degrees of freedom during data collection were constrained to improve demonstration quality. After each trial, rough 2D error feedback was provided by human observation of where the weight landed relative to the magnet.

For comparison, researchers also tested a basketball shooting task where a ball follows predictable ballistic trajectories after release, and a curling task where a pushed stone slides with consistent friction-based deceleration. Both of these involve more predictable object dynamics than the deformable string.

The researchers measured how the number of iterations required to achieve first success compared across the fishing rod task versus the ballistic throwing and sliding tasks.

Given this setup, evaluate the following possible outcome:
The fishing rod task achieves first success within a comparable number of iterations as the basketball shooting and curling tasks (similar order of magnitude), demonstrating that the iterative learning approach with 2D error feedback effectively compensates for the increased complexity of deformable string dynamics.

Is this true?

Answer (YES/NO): YES